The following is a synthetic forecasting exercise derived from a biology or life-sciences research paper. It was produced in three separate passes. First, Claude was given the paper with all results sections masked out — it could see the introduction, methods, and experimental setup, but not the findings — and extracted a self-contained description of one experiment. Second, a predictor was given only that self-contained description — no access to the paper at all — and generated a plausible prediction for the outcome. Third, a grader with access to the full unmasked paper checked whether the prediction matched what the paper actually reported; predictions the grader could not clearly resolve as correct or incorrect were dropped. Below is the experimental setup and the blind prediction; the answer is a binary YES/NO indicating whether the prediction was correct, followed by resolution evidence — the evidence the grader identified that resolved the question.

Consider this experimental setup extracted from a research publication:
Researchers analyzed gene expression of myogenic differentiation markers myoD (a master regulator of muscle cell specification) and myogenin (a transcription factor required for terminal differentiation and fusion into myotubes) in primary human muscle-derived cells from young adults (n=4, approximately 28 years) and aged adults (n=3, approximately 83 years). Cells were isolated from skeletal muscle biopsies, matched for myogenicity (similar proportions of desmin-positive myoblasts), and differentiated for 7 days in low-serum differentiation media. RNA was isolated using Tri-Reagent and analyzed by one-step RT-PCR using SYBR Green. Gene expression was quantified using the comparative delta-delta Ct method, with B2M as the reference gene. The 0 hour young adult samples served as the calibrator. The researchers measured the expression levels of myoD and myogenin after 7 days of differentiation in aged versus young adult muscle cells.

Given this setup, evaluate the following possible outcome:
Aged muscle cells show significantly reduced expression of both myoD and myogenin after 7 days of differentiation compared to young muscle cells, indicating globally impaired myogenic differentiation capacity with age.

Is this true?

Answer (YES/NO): NO